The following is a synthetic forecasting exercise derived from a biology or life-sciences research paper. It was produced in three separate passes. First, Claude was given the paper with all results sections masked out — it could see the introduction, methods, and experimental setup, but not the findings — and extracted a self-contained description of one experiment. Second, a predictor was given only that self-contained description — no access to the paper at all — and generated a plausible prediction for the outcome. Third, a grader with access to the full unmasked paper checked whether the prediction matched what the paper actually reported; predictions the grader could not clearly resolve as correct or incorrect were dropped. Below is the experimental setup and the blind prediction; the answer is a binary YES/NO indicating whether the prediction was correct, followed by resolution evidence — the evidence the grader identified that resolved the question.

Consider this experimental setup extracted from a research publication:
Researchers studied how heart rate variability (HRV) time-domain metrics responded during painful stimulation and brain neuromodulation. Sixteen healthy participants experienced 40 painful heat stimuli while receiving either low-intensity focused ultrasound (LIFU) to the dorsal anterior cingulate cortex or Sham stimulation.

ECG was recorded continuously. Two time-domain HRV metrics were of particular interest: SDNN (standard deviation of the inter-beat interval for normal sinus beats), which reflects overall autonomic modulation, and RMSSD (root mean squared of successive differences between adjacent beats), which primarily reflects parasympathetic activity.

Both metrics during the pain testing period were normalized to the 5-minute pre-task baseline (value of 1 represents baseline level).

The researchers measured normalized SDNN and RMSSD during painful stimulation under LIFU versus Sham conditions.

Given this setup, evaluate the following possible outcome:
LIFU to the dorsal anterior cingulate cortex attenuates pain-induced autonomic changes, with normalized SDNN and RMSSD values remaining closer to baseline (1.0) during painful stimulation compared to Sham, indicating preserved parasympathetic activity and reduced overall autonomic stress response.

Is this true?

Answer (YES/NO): NO